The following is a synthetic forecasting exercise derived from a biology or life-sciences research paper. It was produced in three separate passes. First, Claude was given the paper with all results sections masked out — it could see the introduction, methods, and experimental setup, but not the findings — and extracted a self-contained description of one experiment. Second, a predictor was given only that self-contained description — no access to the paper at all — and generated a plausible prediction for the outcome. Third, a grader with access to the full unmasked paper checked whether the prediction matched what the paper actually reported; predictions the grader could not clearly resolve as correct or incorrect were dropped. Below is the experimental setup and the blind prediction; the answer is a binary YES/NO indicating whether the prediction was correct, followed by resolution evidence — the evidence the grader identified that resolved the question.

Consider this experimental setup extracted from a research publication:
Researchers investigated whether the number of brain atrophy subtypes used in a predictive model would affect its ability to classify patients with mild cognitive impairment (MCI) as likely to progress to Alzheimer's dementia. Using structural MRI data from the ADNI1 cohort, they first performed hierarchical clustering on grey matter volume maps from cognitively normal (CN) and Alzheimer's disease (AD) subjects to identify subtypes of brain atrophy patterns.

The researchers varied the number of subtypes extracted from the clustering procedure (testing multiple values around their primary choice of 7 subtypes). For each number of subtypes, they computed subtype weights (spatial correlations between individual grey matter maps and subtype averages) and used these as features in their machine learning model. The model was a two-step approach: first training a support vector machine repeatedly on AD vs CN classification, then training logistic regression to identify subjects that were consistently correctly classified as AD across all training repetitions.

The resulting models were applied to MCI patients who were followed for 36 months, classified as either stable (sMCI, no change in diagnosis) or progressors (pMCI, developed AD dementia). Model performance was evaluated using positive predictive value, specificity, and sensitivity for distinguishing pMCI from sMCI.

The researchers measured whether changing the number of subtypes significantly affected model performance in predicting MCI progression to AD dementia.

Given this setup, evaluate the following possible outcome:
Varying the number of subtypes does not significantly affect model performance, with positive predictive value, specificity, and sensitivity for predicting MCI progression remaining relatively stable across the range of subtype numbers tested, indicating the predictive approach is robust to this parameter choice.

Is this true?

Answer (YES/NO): YES